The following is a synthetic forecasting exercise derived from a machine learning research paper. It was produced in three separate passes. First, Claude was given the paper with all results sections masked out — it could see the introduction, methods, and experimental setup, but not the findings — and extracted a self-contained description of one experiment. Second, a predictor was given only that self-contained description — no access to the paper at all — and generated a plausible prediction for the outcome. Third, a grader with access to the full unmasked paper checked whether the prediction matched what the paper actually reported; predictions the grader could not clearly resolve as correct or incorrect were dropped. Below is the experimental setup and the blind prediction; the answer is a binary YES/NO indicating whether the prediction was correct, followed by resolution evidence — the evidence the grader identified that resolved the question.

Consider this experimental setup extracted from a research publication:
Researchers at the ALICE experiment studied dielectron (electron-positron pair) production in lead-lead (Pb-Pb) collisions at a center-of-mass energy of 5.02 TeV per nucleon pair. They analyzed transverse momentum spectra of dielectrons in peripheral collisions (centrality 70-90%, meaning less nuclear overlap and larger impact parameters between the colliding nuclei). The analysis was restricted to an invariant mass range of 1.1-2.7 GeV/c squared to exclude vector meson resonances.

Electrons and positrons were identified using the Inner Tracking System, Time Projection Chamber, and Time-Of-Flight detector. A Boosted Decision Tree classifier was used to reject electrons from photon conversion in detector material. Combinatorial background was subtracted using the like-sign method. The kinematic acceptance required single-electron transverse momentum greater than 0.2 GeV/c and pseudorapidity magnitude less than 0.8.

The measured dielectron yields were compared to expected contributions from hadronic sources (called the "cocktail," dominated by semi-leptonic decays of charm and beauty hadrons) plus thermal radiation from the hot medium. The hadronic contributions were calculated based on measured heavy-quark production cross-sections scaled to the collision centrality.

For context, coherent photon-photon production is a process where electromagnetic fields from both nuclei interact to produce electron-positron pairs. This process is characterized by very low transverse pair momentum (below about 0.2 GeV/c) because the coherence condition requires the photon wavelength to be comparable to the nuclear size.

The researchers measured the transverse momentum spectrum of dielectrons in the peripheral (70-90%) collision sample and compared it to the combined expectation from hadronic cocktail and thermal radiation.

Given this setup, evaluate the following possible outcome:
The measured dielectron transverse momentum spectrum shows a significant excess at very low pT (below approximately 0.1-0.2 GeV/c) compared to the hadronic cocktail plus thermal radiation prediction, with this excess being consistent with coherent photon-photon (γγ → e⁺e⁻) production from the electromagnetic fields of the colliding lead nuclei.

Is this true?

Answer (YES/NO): YES